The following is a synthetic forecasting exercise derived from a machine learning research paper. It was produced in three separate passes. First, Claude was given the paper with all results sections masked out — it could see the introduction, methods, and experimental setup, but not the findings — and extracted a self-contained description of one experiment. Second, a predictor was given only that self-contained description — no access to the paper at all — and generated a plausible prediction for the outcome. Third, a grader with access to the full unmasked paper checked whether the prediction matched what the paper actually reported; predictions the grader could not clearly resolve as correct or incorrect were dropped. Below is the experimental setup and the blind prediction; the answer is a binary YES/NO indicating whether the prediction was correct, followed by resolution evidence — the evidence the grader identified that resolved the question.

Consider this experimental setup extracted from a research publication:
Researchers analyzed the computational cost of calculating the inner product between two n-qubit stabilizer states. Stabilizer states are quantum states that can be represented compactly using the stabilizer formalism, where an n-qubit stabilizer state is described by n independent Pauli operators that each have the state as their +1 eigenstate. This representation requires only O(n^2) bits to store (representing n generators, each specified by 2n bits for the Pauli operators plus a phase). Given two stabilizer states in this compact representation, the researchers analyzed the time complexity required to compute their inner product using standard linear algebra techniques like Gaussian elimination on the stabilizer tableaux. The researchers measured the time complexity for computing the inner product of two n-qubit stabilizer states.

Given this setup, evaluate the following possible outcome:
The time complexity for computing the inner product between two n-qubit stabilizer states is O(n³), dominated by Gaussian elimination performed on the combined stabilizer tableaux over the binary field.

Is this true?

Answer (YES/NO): YES